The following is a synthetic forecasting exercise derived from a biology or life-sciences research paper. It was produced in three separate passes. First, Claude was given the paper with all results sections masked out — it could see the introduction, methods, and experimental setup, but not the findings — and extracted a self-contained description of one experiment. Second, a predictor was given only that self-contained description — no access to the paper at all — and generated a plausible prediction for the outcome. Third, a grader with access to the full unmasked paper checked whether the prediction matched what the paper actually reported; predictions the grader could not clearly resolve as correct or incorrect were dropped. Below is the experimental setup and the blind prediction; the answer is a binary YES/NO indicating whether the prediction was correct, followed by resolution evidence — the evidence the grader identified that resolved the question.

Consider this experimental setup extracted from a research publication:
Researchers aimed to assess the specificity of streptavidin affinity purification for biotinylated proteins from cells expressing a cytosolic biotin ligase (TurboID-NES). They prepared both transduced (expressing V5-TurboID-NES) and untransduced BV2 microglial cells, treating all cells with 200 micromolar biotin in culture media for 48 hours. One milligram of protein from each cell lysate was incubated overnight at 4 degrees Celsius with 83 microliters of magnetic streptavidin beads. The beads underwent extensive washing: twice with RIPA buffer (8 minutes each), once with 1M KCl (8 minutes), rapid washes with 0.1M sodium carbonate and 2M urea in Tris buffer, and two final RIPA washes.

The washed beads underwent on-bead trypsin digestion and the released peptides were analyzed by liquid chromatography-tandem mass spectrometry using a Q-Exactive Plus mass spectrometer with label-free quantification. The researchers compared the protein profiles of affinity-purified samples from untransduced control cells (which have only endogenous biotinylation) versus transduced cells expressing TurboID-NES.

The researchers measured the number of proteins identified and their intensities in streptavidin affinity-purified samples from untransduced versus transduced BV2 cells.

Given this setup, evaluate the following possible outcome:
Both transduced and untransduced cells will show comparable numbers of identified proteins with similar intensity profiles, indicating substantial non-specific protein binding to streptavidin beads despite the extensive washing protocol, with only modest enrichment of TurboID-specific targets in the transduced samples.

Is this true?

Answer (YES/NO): NO